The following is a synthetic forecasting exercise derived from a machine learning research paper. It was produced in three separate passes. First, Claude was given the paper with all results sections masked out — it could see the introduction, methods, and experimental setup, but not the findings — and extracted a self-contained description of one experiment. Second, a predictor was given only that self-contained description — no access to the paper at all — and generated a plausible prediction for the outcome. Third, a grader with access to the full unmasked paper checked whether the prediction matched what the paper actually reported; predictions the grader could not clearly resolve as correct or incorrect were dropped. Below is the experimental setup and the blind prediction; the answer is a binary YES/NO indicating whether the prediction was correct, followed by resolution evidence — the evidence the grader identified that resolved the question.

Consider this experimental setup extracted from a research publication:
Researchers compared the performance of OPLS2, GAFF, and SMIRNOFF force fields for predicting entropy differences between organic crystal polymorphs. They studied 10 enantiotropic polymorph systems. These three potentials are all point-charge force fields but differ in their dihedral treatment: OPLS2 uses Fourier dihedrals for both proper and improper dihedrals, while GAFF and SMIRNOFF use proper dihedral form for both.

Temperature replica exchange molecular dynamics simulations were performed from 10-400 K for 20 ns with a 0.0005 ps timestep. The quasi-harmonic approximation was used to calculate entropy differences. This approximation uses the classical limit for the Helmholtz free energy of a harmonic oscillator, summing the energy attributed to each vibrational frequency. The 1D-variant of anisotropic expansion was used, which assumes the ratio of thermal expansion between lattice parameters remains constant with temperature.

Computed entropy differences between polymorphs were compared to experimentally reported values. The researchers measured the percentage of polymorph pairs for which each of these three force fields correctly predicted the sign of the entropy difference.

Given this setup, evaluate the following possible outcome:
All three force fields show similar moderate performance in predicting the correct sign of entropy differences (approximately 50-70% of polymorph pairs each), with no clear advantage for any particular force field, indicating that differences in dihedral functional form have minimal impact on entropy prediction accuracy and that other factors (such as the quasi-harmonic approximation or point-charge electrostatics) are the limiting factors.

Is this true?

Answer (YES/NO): NO